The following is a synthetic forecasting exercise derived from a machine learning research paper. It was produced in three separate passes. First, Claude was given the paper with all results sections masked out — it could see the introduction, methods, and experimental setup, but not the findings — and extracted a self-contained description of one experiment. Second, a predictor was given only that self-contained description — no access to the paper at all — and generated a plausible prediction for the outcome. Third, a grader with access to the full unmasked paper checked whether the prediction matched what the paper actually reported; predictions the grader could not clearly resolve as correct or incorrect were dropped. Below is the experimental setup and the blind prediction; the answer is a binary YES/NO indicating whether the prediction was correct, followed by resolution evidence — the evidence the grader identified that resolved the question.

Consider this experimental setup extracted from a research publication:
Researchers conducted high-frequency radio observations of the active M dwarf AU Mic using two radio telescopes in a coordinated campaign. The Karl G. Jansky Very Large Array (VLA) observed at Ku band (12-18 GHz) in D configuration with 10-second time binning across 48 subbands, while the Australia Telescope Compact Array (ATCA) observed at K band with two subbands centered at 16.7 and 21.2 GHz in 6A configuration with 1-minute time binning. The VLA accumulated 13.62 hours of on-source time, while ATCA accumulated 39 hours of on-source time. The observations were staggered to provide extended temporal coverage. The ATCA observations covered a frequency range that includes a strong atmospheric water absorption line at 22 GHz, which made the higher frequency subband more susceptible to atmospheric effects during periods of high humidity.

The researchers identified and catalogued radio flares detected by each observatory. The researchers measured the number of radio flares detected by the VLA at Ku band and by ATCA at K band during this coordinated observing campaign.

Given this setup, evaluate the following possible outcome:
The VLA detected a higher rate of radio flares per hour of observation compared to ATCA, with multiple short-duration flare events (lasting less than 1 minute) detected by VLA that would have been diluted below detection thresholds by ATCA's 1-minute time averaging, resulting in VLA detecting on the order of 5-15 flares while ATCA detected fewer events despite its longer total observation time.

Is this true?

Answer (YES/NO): NO